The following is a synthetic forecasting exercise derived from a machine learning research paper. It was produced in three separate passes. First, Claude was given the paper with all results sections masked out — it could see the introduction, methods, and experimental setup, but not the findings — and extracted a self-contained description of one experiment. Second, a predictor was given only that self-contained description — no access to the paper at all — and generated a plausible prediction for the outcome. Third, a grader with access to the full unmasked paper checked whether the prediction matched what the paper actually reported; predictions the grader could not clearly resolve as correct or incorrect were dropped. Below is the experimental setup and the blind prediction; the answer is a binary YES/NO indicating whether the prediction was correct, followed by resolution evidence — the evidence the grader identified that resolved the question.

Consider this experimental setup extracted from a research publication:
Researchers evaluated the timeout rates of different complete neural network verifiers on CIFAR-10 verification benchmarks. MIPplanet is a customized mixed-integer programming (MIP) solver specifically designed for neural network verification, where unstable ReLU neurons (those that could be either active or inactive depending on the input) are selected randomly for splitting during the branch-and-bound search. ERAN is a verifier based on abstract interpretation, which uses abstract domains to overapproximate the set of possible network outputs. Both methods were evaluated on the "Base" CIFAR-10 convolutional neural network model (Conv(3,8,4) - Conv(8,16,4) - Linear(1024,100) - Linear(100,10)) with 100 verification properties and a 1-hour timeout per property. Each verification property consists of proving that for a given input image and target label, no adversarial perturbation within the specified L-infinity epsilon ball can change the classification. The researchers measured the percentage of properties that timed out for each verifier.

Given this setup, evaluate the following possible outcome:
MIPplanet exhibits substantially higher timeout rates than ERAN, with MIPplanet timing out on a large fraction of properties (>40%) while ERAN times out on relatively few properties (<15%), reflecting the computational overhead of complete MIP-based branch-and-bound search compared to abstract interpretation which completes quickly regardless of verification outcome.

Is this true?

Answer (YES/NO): YES